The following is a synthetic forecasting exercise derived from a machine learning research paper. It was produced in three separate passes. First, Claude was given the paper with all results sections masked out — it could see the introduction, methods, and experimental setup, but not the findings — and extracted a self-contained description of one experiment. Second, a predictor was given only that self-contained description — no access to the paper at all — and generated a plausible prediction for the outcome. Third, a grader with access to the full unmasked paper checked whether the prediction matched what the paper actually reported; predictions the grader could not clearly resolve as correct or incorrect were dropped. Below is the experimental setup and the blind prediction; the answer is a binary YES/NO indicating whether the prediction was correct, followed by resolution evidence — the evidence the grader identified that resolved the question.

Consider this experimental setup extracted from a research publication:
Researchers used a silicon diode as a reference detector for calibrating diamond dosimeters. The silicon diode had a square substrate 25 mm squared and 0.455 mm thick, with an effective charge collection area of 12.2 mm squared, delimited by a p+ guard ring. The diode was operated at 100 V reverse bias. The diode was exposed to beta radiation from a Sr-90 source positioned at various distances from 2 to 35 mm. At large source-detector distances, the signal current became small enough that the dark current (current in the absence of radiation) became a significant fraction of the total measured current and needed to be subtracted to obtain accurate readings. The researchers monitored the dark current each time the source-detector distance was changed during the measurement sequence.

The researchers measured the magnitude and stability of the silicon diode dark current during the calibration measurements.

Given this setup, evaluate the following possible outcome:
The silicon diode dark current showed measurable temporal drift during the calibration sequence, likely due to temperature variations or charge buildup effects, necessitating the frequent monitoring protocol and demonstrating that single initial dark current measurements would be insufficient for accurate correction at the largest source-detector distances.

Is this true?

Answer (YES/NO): NO